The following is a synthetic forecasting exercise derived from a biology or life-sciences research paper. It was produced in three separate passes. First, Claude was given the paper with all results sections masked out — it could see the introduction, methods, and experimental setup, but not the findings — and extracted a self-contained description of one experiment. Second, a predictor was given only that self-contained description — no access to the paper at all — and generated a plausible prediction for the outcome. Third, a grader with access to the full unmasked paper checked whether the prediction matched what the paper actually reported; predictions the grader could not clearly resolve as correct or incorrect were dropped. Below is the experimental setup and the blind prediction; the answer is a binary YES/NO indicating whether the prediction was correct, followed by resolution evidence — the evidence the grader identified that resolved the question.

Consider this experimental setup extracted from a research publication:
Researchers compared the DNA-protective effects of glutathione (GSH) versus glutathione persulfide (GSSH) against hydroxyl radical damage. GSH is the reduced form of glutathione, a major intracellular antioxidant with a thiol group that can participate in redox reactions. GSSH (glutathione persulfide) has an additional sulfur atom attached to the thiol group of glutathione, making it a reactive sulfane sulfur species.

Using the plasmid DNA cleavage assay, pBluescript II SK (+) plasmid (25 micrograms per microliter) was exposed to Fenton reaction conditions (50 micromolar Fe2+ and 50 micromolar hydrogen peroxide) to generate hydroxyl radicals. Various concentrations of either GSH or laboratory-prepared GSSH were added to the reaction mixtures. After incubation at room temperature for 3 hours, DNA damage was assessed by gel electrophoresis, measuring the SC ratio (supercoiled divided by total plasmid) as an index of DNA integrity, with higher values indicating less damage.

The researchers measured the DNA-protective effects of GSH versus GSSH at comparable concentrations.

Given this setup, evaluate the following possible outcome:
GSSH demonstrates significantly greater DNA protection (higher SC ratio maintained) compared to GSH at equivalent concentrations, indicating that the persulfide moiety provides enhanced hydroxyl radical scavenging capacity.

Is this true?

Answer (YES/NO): YES